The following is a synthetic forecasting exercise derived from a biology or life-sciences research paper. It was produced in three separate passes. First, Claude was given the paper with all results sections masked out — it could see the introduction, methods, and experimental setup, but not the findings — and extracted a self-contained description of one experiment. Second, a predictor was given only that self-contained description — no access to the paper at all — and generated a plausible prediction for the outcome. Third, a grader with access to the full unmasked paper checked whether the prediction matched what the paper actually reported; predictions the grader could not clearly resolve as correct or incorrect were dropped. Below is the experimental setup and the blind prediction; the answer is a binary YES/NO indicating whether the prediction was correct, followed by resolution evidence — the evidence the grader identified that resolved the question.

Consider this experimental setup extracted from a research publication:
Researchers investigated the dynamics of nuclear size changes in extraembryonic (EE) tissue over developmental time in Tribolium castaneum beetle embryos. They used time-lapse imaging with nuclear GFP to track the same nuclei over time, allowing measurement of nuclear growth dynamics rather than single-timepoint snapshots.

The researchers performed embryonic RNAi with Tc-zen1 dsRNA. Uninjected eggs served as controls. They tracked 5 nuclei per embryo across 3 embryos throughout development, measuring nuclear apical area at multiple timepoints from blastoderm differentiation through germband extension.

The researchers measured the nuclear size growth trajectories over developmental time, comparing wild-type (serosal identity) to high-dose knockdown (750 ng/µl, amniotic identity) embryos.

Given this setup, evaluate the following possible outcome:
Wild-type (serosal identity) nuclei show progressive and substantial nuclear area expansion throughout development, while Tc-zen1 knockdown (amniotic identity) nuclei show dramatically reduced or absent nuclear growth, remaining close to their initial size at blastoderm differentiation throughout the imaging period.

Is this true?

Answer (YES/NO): NO